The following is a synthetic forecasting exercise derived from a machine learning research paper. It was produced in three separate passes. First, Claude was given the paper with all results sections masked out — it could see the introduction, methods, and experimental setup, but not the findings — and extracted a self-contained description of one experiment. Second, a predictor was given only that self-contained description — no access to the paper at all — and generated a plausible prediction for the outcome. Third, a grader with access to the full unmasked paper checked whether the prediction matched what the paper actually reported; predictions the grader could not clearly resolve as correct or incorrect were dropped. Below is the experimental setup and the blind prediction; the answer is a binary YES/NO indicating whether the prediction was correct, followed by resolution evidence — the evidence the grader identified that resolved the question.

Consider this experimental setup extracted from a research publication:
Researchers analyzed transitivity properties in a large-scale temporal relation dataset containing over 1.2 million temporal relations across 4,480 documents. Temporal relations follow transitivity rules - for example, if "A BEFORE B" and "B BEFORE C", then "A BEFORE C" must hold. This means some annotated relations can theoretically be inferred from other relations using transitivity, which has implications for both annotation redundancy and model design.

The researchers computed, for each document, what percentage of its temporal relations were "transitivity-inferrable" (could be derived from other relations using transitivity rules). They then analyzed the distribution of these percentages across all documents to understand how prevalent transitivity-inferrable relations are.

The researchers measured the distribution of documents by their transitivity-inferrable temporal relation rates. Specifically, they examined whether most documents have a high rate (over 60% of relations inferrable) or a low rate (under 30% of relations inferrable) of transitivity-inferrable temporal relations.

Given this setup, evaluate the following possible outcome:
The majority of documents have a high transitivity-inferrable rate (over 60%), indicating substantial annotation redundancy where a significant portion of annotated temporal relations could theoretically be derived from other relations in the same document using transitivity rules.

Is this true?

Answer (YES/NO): YES